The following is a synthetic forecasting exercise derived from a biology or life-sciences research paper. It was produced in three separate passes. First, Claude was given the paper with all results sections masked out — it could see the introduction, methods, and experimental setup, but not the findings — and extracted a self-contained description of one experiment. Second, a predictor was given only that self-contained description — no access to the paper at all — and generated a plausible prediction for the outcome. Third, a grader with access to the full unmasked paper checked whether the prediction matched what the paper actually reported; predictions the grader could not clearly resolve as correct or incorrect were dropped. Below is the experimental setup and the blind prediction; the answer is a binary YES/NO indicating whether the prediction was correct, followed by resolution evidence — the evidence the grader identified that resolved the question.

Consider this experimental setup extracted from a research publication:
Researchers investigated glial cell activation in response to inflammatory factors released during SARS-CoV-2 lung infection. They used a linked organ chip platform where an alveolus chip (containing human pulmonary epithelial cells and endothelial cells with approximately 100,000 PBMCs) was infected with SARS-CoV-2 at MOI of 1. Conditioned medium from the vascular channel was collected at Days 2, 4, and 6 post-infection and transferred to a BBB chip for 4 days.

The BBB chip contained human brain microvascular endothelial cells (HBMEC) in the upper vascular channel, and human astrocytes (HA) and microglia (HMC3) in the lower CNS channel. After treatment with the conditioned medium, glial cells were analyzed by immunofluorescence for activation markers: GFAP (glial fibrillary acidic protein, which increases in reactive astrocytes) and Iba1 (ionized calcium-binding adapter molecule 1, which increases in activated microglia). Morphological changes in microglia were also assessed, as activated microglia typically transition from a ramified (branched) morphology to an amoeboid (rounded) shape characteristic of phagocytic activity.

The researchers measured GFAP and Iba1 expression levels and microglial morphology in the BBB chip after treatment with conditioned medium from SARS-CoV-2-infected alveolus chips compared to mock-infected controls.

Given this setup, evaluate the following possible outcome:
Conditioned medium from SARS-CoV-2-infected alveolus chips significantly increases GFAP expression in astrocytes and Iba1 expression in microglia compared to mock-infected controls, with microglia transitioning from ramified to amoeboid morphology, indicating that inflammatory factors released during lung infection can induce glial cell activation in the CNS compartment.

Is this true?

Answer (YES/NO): NO